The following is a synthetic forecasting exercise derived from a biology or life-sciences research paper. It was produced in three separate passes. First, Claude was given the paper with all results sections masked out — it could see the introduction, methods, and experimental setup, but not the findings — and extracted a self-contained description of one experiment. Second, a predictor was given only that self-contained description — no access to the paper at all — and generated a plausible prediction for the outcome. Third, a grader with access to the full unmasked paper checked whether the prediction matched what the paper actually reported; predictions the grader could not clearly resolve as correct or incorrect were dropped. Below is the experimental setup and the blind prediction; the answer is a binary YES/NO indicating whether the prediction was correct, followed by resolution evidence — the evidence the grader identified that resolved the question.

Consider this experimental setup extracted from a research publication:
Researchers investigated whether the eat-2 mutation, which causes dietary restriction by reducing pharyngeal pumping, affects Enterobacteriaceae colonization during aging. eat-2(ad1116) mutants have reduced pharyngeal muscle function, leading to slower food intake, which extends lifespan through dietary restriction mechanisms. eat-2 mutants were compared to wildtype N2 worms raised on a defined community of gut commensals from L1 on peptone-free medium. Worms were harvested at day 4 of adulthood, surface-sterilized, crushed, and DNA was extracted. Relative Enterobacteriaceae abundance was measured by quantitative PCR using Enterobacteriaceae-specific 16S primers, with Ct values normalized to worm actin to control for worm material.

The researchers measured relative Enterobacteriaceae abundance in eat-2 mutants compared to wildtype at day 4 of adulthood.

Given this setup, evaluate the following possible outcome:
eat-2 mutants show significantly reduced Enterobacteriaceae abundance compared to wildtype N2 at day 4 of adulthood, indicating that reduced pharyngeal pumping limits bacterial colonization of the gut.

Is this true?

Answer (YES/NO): NO